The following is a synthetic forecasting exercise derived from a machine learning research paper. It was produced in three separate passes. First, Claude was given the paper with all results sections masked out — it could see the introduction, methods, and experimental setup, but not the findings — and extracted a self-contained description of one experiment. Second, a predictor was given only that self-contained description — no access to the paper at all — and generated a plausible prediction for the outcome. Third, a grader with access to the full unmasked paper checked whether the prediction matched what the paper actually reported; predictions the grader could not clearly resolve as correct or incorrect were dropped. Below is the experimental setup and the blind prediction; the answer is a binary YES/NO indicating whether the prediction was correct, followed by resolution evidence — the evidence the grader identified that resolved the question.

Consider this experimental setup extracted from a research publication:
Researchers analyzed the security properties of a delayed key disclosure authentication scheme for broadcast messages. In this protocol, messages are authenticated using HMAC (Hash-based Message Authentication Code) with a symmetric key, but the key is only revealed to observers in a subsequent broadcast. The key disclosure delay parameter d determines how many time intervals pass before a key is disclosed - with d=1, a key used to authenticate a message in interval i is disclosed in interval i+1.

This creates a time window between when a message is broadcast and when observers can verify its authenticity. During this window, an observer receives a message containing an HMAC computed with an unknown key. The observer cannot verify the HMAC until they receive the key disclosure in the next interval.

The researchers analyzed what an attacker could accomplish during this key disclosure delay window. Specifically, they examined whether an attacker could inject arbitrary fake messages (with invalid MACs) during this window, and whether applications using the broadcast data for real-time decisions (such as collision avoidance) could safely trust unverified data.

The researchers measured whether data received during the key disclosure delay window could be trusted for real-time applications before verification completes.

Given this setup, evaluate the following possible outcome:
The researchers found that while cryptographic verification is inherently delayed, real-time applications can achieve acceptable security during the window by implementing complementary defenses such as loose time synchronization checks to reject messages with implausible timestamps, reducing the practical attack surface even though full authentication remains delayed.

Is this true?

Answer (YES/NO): NO